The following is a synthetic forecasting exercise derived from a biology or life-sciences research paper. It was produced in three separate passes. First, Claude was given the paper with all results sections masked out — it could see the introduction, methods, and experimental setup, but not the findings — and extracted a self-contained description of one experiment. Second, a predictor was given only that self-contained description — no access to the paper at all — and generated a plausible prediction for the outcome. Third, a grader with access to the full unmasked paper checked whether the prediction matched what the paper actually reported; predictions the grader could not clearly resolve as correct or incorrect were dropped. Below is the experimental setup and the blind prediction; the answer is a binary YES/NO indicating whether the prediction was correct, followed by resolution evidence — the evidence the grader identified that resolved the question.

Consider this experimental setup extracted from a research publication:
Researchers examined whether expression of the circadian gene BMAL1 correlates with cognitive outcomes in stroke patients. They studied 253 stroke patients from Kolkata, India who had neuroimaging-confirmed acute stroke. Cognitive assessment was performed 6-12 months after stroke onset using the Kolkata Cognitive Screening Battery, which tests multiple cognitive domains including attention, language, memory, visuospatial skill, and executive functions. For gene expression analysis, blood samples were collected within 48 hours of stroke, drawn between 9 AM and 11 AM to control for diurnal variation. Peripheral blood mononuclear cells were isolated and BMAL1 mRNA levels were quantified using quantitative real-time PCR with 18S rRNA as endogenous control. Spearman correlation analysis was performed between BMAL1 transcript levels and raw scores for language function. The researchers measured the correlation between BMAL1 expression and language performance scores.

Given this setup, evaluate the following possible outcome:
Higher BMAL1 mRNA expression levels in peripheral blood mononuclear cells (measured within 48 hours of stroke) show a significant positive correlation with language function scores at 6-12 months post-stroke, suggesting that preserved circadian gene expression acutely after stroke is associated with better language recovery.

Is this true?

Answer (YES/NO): YES